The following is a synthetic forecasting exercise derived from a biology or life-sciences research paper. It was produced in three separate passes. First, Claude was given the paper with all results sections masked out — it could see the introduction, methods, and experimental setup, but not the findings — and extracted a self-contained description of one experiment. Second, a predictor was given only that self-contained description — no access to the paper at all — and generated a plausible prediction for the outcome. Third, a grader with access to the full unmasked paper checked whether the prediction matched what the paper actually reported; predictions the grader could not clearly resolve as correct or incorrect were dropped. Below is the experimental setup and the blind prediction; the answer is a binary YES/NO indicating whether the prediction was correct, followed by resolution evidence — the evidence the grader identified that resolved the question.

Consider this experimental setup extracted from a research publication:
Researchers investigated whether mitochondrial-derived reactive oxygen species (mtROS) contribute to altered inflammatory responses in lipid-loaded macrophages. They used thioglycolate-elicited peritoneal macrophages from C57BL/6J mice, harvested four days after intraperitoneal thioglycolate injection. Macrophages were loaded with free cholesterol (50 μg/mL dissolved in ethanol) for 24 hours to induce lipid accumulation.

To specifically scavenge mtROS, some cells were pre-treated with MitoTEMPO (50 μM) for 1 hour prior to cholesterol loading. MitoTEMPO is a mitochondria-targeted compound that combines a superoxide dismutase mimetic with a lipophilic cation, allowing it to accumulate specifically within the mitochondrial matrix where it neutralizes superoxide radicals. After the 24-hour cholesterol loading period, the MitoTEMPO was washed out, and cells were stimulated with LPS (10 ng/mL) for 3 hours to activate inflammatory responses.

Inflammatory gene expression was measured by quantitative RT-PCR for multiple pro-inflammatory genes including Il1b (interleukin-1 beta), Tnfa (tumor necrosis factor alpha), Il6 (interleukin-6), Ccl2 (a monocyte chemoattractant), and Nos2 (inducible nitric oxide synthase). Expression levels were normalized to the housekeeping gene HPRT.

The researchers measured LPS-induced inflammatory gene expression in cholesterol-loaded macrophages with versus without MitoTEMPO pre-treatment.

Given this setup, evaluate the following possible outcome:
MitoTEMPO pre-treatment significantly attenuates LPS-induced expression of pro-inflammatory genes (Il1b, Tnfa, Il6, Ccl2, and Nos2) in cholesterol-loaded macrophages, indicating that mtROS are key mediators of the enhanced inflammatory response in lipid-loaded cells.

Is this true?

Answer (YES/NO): NO